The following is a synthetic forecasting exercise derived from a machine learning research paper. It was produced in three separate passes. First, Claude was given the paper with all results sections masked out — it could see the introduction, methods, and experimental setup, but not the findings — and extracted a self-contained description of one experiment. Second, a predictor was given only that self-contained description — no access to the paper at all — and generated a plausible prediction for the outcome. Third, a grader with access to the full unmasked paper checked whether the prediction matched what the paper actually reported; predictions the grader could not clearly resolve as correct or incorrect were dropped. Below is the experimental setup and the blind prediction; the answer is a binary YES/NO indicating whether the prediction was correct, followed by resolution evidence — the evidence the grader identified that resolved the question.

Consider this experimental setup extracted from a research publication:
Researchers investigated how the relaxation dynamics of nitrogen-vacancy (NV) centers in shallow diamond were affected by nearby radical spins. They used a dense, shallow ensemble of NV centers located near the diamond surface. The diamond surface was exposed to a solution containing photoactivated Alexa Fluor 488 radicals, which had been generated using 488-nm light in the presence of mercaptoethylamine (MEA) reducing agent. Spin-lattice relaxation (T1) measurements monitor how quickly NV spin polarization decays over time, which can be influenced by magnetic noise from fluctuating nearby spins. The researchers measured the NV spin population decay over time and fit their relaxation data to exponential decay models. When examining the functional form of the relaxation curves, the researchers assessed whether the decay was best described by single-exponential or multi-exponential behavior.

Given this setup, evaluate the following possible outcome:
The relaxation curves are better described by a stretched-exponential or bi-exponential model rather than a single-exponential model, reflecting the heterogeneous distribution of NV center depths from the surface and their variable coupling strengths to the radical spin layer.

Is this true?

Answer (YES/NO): NO